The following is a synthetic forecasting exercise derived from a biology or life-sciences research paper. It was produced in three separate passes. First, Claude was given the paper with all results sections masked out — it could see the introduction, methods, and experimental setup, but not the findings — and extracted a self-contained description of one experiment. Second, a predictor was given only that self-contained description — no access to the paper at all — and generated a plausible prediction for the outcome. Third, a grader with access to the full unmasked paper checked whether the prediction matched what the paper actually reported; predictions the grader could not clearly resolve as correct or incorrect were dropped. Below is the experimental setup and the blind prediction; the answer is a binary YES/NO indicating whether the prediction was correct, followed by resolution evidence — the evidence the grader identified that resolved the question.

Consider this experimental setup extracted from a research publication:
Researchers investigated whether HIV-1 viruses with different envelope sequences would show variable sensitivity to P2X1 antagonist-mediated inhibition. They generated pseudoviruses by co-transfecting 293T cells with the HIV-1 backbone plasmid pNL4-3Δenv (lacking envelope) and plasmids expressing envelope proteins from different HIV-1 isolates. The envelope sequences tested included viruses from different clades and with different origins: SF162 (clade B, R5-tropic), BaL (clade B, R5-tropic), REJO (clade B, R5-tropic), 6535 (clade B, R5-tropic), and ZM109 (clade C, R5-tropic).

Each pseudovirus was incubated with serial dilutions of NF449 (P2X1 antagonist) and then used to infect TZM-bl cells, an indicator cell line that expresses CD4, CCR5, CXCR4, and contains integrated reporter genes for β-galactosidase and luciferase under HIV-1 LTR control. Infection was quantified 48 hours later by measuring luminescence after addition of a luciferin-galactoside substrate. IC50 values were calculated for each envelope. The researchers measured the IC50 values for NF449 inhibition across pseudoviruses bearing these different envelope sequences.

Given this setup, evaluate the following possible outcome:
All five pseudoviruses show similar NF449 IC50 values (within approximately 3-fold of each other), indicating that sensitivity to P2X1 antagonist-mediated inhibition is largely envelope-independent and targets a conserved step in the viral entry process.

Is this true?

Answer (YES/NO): NO